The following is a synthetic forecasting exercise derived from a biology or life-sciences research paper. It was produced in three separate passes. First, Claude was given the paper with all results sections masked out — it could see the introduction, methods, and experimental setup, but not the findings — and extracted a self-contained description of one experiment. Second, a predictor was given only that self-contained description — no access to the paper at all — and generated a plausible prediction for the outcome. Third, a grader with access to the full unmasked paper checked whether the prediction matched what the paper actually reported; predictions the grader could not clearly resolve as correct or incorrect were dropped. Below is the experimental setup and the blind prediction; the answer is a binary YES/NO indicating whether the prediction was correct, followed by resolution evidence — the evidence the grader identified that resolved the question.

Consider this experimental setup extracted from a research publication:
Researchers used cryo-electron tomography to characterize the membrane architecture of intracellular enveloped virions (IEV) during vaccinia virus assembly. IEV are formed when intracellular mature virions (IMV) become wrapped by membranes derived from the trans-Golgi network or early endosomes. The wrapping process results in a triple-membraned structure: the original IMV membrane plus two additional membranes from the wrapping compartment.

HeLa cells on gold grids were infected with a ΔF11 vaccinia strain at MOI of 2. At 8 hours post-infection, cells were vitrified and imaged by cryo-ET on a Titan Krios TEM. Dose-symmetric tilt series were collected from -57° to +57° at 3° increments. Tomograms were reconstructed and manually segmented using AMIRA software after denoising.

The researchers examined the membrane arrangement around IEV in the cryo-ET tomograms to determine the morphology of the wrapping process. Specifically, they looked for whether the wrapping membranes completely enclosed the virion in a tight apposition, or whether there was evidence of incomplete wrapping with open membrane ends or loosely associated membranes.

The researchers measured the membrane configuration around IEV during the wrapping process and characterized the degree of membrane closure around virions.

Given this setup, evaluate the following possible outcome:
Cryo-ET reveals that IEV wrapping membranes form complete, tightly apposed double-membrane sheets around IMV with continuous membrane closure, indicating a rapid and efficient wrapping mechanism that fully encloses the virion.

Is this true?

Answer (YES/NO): NO